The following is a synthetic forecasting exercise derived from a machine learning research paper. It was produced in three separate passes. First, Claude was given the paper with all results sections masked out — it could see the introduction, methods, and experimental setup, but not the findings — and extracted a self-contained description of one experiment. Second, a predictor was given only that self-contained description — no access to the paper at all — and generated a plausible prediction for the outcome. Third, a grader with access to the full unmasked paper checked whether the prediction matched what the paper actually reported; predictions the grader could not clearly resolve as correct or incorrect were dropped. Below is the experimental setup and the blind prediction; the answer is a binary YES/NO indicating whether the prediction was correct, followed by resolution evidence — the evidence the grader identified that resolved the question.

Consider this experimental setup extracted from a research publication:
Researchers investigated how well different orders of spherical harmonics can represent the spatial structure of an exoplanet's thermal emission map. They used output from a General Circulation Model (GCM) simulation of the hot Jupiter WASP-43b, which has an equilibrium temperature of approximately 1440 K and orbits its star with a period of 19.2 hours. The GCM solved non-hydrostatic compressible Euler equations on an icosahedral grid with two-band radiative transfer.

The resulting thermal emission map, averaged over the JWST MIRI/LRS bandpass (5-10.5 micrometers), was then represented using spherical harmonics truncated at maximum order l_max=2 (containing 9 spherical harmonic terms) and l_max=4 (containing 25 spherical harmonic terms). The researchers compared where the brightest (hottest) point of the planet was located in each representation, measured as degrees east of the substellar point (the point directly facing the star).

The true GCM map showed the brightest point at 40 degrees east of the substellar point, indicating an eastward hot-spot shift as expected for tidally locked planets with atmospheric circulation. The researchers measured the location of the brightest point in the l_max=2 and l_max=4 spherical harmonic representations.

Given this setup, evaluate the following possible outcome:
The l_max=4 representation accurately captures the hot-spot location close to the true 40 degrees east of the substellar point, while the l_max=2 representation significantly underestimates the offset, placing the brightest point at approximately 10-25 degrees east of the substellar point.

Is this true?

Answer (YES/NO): YES